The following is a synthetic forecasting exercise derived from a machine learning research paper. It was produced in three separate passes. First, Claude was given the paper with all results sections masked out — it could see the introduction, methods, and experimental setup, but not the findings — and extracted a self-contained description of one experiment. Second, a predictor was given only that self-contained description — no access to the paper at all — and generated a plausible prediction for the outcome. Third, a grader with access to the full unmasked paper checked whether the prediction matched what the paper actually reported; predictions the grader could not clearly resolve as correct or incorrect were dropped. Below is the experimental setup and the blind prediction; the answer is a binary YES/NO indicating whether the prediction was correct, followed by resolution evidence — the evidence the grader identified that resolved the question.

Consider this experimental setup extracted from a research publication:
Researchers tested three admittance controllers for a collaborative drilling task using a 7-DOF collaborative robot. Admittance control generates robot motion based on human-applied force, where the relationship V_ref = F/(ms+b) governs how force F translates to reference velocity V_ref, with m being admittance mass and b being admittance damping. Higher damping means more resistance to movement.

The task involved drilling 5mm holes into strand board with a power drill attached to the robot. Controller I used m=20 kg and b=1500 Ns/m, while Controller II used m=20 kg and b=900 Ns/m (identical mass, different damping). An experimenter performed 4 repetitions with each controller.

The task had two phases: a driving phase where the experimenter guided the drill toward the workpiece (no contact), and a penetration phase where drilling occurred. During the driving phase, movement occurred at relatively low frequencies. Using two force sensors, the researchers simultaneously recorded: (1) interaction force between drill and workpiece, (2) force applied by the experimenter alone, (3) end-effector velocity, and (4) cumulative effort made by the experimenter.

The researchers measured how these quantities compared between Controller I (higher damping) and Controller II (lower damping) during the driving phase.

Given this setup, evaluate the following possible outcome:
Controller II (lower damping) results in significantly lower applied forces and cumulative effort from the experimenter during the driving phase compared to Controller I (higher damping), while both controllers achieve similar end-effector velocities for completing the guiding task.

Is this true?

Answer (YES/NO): NO